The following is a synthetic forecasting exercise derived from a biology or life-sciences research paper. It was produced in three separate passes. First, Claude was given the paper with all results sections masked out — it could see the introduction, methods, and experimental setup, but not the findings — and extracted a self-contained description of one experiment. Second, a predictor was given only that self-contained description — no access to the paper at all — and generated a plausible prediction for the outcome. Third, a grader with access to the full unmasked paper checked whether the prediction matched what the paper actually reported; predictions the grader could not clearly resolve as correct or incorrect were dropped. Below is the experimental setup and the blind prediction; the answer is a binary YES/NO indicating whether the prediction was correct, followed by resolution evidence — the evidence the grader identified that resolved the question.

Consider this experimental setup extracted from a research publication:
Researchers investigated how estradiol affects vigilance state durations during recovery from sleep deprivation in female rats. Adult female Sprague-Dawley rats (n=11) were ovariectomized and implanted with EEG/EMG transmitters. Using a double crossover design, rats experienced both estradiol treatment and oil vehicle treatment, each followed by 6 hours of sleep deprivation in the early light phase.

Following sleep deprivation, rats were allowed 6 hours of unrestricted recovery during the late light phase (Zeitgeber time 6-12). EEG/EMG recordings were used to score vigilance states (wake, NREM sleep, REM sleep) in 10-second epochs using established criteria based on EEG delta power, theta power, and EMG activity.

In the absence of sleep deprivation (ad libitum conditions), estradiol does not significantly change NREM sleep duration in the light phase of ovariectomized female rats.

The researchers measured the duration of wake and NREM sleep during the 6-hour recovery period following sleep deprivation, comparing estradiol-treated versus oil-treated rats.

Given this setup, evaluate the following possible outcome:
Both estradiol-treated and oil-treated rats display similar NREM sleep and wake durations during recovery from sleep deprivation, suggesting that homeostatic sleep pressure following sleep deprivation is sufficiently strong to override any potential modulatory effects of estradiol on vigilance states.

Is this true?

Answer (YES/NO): NO